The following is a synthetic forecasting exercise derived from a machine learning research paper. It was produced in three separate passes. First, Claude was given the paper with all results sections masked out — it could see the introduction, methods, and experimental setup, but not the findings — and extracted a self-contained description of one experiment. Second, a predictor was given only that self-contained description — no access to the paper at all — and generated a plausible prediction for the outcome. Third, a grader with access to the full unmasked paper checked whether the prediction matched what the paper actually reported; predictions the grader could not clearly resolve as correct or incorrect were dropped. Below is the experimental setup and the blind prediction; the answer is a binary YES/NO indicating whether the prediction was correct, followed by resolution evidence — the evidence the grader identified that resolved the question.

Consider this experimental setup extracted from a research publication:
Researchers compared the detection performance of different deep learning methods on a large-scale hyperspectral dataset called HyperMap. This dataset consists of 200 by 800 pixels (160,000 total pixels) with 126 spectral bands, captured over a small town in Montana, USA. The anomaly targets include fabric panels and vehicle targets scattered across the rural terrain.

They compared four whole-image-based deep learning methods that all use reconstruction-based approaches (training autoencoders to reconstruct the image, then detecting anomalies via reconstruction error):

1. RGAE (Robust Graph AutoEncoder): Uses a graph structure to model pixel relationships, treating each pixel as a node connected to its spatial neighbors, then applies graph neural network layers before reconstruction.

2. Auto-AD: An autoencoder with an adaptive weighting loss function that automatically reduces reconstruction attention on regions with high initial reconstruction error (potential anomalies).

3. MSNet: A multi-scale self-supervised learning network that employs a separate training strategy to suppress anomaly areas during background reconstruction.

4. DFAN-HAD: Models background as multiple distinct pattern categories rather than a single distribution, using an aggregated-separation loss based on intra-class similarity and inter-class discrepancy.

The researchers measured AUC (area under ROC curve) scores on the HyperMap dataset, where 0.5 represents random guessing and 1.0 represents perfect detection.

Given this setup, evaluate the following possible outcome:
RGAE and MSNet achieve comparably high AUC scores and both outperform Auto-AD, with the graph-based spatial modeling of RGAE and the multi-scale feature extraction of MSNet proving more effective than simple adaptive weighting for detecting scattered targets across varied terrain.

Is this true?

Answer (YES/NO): NO